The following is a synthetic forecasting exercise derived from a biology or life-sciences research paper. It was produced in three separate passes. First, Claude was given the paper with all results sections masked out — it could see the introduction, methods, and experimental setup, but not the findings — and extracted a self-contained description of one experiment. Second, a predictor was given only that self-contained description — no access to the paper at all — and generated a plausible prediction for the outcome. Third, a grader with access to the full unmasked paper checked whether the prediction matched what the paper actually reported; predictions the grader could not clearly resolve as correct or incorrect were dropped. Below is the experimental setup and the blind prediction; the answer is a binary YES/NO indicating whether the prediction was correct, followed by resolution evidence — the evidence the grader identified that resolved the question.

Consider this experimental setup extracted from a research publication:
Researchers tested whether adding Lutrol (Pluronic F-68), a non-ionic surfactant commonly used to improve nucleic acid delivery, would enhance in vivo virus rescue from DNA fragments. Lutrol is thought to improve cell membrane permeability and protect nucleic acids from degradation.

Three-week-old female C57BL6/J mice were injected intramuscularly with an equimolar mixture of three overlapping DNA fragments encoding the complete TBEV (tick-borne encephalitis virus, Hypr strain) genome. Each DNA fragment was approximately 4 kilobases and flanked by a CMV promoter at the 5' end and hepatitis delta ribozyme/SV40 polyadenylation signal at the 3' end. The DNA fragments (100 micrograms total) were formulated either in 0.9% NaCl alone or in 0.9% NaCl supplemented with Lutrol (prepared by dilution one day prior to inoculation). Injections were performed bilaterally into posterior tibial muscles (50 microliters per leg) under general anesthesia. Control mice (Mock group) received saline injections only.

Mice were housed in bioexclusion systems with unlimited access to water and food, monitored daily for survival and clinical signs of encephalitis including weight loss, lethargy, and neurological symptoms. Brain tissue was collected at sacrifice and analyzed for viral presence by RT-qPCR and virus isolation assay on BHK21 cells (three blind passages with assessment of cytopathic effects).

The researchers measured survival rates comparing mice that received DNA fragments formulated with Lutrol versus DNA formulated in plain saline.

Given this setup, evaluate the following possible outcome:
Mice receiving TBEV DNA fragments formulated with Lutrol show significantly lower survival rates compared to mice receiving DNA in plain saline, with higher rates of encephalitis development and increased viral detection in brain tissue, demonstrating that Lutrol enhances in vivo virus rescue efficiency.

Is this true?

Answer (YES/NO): NO